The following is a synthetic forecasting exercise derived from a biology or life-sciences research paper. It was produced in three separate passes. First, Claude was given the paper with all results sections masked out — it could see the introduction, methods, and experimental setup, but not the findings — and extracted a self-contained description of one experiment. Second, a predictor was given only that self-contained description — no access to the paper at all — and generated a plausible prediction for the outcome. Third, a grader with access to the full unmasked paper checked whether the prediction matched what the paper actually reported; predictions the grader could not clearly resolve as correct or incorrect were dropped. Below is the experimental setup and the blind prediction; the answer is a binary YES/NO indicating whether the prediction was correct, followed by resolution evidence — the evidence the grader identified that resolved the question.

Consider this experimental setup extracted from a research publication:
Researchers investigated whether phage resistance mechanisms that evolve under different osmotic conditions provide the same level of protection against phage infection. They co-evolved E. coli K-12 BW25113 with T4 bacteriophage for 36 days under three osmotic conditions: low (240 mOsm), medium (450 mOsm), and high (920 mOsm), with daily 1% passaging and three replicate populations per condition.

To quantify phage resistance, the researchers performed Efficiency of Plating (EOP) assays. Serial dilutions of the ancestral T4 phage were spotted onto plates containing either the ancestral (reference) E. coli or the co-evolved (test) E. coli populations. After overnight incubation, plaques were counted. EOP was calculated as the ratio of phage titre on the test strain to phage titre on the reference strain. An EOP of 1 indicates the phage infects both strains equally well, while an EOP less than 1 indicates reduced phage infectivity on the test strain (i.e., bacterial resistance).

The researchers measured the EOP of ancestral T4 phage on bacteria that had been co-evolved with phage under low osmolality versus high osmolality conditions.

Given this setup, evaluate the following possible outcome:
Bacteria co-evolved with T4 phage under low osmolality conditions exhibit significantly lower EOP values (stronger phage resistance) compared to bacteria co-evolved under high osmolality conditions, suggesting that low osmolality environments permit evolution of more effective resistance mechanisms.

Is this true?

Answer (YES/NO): YES